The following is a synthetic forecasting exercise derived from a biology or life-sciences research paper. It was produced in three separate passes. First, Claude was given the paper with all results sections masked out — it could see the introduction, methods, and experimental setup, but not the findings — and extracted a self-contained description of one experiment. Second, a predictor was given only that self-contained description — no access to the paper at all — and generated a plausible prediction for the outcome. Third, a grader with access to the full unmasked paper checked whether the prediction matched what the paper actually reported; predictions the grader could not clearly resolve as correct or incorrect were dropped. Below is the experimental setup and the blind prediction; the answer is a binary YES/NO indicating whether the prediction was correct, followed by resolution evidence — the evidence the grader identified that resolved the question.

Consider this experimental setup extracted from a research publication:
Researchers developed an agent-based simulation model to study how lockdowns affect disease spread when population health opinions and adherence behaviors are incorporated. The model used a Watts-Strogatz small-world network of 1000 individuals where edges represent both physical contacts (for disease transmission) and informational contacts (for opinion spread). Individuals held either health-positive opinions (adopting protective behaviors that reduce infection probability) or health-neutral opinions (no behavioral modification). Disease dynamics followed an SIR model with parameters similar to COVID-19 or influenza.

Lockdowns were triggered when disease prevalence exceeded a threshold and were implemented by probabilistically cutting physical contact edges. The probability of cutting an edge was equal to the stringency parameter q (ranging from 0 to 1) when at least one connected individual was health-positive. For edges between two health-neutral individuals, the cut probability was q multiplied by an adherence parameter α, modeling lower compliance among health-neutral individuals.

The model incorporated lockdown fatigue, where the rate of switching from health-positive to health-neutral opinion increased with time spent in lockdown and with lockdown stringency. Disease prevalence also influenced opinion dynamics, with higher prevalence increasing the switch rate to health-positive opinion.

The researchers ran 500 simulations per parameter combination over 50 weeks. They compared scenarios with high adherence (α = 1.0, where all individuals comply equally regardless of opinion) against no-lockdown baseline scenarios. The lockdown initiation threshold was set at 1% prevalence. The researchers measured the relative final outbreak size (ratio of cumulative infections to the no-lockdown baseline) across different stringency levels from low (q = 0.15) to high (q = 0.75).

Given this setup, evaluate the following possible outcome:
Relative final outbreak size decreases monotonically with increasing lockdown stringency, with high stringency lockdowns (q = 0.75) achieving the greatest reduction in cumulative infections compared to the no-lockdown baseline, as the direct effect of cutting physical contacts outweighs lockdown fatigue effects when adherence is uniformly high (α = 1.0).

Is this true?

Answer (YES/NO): NO